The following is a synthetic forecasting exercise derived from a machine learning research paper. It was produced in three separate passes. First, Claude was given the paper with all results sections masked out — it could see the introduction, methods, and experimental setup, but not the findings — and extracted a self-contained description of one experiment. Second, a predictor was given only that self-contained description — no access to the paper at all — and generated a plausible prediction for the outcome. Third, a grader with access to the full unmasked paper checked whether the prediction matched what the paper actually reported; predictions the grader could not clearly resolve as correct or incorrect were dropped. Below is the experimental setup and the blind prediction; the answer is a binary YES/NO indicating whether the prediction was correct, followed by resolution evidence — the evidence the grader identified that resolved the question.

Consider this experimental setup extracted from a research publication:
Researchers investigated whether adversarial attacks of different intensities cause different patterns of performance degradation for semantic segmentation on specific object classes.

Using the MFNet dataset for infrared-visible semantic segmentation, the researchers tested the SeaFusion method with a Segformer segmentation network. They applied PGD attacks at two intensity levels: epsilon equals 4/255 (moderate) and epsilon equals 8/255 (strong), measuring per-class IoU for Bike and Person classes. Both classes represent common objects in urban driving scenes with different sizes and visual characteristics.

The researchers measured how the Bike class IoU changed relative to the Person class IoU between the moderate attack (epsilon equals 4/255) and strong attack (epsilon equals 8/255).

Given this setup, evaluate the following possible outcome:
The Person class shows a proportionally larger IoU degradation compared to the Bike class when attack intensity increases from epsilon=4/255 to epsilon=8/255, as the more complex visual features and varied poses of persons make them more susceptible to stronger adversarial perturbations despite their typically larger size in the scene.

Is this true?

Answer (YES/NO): NO